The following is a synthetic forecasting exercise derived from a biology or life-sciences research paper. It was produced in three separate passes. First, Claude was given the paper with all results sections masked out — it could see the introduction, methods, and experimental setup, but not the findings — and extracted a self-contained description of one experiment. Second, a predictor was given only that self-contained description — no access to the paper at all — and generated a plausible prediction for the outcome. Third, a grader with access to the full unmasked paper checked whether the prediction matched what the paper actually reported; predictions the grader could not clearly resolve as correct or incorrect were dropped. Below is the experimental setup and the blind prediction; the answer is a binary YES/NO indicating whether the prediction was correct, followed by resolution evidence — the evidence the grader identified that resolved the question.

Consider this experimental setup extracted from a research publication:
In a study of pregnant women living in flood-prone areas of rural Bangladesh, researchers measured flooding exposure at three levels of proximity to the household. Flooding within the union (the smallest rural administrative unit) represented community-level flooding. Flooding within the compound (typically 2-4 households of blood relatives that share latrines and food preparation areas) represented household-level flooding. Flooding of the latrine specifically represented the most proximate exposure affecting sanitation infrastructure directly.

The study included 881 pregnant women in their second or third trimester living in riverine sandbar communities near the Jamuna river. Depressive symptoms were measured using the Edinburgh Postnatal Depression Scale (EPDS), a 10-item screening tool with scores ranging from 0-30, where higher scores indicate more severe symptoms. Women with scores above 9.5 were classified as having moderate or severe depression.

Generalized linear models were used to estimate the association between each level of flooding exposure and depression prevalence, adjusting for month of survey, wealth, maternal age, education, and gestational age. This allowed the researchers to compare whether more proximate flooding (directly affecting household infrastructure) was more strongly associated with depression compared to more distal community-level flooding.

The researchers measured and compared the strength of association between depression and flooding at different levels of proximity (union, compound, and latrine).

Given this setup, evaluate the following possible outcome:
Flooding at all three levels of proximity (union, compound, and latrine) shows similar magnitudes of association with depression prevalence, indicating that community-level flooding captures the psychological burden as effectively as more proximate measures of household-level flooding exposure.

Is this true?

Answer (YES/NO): NO